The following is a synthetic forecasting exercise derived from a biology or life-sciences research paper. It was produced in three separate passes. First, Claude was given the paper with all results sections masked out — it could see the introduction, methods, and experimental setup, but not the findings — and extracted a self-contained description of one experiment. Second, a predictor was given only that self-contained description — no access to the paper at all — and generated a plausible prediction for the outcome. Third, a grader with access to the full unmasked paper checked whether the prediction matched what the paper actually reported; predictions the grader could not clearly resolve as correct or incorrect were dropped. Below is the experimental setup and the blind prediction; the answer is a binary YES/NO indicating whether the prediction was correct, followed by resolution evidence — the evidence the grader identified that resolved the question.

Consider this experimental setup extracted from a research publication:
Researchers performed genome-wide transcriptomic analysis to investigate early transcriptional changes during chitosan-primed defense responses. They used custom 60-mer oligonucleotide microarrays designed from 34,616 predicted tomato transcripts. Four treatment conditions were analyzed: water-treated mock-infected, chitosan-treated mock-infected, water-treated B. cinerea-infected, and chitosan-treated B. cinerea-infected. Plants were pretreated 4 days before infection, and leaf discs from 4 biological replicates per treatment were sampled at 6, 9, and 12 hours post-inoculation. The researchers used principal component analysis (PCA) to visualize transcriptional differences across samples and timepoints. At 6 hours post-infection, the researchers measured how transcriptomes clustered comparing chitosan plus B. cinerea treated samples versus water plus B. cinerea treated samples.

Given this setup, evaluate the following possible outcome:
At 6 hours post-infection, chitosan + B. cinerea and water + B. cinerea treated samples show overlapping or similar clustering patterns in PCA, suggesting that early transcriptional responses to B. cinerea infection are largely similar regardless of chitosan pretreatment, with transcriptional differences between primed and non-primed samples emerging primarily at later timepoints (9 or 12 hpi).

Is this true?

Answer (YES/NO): YES